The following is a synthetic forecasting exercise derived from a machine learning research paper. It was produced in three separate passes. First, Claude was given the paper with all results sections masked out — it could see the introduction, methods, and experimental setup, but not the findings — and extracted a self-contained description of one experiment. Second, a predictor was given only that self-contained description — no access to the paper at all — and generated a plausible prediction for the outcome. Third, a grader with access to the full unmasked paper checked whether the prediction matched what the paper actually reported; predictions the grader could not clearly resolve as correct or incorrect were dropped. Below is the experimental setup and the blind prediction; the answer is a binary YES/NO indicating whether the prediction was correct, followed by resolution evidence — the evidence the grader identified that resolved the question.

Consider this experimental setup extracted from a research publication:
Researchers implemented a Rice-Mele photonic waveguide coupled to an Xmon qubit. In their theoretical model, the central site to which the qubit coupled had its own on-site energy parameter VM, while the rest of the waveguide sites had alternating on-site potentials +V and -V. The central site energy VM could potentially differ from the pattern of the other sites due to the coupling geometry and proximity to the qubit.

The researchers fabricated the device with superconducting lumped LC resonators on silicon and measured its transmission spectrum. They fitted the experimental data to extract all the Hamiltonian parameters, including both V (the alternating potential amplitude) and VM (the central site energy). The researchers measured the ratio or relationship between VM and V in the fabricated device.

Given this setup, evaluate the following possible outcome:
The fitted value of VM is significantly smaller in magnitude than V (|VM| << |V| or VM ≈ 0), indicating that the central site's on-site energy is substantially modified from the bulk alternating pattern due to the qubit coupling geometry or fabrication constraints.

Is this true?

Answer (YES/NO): NO